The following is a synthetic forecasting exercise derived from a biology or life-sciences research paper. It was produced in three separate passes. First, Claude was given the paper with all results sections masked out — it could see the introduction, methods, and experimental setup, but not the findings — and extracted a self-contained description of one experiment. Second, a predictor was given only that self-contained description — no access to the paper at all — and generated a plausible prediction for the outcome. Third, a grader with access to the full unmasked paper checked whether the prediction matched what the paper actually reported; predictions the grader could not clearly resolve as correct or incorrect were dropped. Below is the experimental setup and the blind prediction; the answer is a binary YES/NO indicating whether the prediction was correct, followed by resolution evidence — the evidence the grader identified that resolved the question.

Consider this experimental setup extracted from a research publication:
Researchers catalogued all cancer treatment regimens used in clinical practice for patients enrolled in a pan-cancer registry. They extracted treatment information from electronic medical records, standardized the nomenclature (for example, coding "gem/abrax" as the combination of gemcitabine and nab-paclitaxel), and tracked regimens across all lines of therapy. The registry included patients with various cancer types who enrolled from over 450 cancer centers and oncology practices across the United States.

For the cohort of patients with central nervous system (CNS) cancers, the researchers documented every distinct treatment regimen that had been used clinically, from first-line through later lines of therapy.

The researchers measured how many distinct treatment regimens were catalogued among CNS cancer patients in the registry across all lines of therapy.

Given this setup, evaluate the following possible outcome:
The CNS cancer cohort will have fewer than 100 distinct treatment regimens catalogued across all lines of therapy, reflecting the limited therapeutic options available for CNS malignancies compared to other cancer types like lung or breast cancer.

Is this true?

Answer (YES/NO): NO